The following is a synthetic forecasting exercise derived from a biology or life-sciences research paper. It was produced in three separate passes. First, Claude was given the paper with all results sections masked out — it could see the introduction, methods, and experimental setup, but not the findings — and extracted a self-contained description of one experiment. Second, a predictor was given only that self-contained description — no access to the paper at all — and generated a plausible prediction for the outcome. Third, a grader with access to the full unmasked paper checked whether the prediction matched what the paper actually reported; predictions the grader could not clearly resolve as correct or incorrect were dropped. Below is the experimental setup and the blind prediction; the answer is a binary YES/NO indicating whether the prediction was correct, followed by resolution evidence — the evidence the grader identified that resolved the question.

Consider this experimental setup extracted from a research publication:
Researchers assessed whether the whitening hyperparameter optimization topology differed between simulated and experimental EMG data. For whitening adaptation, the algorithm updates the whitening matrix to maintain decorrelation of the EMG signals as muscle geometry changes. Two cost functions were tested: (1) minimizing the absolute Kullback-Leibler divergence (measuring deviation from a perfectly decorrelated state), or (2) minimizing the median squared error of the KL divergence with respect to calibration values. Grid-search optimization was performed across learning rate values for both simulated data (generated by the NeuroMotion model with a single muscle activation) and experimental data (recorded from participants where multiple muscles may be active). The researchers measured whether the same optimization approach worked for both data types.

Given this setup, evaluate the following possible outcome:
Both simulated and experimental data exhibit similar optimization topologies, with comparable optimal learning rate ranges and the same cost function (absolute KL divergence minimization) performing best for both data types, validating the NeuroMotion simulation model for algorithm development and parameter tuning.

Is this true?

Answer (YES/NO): NO